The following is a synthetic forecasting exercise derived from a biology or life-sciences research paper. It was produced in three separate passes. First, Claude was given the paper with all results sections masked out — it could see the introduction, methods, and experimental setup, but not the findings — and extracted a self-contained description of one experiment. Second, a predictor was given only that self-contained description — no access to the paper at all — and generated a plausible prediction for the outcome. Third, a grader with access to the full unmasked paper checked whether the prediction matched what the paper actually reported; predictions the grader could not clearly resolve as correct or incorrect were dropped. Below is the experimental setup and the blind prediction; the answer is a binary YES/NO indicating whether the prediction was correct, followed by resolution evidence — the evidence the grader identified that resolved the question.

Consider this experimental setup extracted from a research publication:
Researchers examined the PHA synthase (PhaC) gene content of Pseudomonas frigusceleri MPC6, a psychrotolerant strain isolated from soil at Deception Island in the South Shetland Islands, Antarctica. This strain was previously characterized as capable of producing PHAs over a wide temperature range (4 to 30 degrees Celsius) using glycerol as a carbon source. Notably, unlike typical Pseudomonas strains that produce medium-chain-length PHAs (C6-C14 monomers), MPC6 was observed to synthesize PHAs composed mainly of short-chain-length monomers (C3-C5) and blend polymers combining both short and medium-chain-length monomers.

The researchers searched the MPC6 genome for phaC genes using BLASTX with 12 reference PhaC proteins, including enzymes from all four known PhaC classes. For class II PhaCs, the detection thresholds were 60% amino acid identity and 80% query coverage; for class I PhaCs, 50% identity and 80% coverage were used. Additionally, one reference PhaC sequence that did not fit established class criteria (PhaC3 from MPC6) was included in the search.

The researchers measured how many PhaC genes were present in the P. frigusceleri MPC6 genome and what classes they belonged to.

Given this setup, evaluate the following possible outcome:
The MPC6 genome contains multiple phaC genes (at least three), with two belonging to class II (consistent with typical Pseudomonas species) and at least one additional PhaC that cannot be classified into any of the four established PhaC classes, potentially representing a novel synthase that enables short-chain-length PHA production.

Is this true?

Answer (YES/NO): NO